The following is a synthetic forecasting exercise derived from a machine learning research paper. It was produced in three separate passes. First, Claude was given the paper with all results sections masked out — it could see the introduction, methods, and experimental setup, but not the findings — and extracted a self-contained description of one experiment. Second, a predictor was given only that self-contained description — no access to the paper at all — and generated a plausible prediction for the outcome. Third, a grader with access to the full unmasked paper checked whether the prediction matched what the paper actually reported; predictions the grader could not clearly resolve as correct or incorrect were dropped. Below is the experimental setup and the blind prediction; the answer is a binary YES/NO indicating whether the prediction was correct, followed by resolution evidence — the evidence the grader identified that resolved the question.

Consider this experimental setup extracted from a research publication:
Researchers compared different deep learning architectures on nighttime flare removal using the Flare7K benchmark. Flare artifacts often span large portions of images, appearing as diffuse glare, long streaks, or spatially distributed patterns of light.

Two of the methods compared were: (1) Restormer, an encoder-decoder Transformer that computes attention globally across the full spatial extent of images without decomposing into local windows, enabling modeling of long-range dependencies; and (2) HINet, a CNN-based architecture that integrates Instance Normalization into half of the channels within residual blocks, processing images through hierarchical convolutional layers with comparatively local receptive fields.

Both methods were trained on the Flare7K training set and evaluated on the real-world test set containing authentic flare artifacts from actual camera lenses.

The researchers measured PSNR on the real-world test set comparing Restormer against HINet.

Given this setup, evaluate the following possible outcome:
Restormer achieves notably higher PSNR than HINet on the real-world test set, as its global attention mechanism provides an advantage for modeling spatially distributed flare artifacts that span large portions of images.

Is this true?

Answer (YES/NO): NO